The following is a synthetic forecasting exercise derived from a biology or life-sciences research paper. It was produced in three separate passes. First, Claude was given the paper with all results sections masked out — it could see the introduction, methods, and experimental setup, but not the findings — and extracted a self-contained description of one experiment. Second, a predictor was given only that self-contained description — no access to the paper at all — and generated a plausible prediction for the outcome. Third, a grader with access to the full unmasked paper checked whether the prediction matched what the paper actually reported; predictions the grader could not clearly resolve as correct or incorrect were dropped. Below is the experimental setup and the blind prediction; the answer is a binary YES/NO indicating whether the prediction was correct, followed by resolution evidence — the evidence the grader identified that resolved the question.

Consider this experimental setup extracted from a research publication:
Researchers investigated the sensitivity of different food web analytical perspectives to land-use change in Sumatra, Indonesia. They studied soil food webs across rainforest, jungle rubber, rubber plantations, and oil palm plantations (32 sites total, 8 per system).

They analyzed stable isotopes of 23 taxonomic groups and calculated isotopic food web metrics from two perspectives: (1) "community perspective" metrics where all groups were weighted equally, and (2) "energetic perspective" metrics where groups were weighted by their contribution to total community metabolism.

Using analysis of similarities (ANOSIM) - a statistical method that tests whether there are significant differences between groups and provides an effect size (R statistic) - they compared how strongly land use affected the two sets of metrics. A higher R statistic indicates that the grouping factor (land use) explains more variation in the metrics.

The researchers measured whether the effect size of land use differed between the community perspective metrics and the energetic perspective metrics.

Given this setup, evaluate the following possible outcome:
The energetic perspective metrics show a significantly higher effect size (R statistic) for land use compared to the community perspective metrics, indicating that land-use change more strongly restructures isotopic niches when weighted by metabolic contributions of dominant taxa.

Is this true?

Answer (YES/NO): NO